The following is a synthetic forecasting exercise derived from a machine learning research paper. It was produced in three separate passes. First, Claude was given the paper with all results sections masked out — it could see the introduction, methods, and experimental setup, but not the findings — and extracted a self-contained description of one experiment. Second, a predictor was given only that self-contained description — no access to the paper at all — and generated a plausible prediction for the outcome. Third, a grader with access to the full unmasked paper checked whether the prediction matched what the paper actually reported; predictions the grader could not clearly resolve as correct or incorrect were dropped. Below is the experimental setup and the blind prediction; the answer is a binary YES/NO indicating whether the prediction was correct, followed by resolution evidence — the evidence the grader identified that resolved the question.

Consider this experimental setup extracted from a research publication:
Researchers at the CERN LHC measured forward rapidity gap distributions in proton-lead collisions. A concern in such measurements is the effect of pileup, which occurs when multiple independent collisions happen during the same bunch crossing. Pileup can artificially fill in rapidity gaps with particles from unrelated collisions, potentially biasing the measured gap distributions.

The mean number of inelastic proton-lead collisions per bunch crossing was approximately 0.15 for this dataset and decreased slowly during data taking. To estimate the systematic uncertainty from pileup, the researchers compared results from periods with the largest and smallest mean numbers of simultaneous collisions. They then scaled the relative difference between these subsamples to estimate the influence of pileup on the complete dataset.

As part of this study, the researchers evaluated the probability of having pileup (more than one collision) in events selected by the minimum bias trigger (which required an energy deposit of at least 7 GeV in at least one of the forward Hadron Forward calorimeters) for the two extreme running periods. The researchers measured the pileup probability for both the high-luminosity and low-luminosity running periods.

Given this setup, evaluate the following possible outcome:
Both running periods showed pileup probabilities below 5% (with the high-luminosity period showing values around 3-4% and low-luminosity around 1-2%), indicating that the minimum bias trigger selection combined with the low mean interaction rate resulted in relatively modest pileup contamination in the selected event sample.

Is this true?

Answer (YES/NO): NO